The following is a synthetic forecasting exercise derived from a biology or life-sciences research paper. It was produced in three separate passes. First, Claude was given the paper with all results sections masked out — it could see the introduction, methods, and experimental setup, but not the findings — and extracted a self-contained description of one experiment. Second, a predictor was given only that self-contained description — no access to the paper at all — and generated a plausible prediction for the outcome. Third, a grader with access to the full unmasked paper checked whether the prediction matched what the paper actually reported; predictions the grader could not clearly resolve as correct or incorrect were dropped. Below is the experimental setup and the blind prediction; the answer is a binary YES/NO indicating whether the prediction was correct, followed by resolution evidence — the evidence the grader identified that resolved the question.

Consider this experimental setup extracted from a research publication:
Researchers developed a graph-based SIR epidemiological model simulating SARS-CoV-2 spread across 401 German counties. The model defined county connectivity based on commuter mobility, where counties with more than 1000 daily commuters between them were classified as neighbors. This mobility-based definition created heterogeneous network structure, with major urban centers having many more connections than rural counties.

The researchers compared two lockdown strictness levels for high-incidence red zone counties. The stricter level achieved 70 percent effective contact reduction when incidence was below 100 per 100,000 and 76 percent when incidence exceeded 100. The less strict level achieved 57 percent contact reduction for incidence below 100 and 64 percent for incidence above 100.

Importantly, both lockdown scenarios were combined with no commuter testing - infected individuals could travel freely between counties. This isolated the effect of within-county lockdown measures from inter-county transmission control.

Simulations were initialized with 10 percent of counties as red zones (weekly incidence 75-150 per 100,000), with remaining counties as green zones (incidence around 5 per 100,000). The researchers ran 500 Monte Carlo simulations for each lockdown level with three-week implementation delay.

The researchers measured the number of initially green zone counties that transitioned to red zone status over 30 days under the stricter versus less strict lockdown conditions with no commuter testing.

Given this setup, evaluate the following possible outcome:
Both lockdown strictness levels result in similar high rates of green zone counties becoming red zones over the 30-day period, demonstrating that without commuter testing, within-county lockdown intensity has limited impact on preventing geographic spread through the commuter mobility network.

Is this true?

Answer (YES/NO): NO